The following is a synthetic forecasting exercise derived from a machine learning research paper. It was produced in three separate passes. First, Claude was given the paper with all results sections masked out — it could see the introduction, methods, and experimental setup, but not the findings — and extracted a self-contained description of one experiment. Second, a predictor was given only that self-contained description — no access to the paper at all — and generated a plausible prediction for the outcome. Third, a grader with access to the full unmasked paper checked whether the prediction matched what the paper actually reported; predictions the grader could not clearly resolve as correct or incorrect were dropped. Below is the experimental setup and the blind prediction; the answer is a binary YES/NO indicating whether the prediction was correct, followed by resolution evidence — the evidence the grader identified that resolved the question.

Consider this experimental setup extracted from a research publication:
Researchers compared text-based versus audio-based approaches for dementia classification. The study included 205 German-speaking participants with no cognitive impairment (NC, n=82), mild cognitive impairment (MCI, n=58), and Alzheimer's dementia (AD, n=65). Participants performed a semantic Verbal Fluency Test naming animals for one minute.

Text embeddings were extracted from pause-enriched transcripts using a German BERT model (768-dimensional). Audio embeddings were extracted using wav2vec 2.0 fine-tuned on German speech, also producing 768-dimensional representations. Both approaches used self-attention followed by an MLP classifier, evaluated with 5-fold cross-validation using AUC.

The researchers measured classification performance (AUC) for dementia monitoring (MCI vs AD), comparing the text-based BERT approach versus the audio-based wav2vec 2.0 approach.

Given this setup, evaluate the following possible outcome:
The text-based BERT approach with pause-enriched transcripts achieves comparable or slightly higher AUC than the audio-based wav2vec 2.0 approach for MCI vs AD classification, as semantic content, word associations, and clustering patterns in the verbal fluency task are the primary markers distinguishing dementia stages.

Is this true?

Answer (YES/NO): YES